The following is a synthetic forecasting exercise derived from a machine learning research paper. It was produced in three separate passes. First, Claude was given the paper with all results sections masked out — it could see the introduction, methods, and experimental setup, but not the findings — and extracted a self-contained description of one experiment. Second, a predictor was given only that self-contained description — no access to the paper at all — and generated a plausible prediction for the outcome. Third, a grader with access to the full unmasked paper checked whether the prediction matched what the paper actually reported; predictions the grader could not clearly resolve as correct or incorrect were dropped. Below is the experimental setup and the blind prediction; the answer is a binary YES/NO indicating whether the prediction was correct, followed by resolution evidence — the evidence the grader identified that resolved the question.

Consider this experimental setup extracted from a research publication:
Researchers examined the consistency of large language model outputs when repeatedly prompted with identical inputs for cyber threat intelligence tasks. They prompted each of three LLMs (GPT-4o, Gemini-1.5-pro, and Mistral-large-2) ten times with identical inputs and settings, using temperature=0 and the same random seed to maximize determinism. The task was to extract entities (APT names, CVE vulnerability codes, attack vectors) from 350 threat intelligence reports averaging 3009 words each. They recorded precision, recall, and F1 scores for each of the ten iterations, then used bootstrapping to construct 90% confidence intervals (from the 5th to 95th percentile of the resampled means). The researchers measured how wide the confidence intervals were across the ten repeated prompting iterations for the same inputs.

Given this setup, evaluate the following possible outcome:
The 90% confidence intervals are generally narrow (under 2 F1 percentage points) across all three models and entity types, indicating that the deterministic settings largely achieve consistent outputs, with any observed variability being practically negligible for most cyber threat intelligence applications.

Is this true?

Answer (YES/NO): NO